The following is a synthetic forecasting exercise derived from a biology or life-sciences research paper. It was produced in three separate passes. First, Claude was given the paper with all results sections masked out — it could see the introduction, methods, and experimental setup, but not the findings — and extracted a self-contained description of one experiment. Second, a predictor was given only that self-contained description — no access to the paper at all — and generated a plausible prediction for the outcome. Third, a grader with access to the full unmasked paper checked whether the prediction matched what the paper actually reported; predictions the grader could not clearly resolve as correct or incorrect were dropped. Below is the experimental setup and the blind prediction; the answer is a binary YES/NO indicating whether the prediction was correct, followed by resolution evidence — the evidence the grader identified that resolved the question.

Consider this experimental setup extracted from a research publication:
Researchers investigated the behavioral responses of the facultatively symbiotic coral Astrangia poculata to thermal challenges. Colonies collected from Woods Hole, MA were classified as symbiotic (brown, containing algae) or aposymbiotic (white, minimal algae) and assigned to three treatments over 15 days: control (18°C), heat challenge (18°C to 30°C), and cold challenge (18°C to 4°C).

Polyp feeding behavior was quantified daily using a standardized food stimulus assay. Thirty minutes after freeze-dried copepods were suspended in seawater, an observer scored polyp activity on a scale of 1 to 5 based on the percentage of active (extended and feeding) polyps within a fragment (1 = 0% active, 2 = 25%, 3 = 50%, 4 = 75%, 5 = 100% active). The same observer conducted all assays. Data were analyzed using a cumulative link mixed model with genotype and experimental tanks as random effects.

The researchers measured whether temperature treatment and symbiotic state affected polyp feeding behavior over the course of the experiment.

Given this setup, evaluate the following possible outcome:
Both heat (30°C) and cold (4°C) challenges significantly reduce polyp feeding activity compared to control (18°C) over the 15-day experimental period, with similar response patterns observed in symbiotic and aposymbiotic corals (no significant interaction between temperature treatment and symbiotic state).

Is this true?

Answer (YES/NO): NO